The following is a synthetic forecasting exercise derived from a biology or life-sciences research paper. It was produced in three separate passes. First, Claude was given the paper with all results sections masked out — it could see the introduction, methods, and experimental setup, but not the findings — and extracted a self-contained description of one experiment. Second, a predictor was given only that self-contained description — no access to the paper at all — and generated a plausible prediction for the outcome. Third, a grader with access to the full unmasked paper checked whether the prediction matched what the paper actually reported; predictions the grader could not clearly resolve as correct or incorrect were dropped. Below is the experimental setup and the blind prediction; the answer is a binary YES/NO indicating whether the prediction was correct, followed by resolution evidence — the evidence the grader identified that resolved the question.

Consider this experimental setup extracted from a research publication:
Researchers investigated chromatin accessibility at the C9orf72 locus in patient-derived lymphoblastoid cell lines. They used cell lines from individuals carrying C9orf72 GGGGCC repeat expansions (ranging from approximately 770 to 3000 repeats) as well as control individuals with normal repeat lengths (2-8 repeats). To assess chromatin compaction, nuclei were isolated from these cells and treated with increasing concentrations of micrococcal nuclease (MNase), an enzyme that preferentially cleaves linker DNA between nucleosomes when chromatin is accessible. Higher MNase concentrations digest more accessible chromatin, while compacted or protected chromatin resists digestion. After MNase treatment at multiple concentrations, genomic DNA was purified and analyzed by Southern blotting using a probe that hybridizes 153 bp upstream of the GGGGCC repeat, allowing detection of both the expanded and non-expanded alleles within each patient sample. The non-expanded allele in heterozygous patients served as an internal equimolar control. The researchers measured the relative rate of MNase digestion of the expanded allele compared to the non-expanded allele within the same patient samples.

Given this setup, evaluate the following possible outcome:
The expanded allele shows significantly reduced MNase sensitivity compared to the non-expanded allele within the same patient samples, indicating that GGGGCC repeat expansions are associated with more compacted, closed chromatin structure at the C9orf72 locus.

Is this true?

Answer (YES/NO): YES